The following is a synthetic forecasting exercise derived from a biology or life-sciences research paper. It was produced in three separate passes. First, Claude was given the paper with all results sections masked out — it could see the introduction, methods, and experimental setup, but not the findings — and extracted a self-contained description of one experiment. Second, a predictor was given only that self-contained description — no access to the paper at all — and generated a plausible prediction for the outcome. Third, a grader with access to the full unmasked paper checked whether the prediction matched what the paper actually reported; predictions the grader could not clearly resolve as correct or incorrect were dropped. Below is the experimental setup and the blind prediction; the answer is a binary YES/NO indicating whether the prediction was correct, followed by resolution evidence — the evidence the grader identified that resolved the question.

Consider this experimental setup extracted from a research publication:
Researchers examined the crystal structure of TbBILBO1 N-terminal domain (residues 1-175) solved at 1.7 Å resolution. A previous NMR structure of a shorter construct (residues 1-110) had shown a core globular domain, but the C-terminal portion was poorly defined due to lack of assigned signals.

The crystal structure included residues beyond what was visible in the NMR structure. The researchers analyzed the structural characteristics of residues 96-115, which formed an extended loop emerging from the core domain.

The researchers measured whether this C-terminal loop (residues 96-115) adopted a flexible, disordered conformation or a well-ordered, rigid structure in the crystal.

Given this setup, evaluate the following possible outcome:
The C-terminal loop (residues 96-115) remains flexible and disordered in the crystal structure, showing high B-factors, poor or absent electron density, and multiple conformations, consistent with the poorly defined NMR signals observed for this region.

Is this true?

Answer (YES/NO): NO